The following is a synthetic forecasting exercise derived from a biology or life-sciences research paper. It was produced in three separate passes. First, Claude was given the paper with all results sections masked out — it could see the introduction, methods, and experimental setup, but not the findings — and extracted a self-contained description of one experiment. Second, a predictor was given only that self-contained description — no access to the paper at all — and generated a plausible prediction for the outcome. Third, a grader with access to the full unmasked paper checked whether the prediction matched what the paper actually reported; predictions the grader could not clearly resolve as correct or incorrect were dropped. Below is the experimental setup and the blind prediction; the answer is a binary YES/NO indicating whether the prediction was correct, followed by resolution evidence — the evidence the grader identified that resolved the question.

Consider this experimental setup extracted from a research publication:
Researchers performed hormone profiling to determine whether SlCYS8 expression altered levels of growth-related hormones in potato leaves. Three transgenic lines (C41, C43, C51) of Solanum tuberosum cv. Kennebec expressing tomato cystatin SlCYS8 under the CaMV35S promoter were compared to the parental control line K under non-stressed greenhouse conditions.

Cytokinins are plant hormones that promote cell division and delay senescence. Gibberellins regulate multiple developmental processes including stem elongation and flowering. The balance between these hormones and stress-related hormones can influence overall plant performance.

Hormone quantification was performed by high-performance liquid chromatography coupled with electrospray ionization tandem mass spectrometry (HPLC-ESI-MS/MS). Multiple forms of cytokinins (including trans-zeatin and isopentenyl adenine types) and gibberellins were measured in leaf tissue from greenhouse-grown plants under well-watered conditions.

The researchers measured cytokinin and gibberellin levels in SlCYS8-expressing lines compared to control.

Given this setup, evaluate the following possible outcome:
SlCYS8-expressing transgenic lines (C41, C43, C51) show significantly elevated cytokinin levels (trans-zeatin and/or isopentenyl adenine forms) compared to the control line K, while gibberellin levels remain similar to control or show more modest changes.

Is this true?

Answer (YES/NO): NO